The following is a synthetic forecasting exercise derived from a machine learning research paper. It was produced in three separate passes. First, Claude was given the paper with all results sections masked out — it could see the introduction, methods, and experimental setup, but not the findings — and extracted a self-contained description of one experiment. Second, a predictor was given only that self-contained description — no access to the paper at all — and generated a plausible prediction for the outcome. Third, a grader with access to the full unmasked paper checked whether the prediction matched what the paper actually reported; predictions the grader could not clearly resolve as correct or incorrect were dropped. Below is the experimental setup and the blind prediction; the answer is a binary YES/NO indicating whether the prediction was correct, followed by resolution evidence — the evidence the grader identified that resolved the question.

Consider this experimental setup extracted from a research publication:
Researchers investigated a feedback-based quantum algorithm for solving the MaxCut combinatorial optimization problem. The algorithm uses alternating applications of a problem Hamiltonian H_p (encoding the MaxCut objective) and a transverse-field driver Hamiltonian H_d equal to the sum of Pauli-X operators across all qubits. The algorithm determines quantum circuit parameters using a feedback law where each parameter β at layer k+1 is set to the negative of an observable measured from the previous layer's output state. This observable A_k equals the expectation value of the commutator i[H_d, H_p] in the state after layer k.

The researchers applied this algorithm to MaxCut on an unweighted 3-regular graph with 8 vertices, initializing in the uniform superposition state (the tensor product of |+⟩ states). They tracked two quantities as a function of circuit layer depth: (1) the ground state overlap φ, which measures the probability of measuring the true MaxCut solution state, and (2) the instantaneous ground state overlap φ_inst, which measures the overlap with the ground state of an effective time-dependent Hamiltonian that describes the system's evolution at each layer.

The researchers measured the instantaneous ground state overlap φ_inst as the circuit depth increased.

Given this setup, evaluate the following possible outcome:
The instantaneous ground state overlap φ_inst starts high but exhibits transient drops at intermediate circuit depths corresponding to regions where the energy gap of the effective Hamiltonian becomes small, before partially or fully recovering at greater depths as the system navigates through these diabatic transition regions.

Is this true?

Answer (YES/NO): NO